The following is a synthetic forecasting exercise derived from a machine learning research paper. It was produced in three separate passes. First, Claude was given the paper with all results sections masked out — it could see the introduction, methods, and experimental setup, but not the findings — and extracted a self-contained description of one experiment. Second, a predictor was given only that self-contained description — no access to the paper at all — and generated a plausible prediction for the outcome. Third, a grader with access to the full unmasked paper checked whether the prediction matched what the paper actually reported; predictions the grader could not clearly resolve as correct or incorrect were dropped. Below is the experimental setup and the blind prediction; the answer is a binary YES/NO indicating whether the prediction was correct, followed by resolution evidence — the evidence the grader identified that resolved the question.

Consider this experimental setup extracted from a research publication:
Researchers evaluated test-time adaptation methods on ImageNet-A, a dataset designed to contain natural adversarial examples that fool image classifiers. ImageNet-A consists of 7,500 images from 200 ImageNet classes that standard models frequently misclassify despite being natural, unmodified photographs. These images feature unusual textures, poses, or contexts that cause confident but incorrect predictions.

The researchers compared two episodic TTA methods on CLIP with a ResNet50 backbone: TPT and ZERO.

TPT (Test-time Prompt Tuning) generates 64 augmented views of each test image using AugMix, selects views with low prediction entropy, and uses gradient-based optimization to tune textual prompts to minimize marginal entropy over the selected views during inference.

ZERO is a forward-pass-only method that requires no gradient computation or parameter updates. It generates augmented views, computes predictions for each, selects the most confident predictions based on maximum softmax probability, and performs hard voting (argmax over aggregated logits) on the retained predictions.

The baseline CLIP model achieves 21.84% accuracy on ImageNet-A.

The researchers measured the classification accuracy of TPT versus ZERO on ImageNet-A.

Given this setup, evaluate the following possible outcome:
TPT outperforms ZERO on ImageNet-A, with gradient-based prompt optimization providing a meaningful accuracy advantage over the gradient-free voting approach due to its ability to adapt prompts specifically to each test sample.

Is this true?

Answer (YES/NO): NO